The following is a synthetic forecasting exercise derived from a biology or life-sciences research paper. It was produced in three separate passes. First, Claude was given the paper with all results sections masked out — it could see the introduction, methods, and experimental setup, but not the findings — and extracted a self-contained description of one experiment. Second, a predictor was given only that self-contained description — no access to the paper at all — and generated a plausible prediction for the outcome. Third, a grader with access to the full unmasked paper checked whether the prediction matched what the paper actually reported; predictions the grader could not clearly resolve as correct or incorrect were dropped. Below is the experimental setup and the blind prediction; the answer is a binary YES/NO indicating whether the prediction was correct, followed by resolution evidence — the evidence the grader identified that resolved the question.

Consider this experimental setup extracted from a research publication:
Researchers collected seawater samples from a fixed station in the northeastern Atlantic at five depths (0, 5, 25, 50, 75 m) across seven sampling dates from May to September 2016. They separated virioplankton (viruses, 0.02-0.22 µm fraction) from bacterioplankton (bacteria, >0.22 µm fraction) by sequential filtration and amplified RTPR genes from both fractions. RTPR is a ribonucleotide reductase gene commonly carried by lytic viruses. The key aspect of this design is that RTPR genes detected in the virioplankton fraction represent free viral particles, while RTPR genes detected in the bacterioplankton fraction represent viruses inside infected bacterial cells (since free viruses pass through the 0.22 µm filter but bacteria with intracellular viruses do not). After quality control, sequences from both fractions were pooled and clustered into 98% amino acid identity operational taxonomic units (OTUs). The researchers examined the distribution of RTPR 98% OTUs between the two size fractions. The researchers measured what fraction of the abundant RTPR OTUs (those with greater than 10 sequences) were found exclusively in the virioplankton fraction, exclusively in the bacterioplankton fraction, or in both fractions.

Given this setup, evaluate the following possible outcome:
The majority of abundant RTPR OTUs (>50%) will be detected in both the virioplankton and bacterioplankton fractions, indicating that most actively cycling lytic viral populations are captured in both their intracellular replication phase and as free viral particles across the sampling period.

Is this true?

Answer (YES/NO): YES